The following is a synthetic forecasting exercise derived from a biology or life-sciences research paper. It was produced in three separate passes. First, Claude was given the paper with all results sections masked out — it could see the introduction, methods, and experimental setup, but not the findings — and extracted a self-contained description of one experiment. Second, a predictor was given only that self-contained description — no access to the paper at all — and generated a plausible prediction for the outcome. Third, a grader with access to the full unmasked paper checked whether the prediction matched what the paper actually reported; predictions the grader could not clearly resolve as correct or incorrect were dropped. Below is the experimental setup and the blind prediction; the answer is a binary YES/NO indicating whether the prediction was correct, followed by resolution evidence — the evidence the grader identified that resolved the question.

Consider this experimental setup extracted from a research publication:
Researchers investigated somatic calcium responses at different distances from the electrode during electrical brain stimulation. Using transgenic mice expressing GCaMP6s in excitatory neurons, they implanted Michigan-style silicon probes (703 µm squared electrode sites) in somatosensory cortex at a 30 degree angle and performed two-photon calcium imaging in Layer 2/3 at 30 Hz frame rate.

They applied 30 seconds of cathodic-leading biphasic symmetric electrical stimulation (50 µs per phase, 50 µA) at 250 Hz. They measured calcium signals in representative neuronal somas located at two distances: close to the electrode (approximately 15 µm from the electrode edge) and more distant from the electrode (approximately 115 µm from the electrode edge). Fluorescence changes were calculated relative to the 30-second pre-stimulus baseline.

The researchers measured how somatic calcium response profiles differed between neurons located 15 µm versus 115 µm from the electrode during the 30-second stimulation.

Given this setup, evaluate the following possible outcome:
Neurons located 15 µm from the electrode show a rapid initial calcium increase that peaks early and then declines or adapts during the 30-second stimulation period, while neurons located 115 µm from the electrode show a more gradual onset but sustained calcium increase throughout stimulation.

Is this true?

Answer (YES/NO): NO